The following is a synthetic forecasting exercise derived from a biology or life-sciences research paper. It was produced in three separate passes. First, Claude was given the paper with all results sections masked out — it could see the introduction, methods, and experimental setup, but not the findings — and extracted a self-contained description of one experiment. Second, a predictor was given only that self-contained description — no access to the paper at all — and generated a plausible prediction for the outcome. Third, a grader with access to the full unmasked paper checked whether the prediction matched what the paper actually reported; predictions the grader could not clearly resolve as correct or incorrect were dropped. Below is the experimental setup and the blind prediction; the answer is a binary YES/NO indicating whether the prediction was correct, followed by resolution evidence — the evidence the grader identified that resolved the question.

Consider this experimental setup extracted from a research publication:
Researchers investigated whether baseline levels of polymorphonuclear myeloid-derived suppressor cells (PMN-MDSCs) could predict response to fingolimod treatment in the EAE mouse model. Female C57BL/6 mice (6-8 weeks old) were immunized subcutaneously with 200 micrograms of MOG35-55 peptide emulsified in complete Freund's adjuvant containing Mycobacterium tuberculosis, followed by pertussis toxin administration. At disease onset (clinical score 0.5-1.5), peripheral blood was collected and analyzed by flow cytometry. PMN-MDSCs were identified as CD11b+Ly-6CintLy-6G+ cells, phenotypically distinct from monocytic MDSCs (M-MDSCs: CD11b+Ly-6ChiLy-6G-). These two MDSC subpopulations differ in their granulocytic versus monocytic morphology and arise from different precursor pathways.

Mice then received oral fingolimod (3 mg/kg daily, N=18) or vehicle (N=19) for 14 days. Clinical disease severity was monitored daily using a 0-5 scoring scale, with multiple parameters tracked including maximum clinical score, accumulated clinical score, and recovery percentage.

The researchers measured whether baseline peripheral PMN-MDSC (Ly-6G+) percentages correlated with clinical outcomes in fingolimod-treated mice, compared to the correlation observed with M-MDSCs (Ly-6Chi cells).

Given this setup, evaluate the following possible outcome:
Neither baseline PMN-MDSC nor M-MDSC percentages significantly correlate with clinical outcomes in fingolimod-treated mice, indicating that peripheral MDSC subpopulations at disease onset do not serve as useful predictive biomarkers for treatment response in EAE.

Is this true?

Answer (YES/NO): NO